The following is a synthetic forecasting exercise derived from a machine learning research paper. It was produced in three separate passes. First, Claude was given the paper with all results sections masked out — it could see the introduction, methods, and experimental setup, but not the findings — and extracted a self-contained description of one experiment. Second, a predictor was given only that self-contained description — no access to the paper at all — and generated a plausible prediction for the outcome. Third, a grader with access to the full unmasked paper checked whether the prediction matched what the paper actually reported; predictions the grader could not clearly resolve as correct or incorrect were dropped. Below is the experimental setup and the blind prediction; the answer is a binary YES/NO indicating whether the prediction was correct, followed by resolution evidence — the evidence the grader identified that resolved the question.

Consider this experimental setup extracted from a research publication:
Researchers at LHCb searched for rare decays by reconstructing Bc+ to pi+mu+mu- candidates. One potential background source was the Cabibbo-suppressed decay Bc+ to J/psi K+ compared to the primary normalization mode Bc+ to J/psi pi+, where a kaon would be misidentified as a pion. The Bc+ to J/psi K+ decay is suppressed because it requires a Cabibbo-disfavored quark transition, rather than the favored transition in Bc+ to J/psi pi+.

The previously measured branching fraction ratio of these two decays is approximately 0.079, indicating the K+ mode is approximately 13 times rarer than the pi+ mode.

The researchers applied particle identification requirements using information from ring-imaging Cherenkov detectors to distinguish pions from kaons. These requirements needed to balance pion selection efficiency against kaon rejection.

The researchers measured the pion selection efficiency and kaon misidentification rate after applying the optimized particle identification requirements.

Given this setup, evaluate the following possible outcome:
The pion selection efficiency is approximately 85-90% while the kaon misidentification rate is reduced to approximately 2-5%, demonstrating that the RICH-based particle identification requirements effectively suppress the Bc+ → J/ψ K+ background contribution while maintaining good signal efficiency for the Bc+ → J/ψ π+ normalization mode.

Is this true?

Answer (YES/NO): NO